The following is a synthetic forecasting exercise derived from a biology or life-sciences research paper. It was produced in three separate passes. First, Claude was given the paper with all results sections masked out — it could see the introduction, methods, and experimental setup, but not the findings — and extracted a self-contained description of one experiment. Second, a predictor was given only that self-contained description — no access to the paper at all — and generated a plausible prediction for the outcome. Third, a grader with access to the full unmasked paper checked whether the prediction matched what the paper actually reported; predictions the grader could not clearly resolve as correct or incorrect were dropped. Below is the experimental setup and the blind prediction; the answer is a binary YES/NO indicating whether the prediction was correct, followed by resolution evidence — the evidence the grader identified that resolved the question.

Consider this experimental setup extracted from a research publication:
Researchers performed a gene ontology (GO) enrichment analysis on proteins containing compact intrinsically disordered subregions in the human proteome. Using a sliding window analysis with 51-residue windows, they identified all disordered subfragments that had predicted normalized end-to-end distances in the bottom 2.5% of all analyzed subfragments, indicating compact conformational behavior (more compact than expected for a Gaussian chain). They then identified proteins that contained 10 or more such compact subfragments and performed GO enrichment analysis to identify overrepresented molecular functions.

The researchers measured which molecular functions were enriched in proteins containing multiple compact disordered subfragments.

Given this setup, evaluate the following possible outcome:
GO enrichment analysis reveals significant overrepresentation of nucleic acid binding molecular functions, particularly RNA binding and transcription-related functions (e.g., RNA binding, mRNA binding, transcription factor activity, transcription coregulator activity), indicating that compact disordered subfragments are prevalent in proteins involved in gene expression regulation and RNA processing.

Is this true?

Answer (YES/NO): NO